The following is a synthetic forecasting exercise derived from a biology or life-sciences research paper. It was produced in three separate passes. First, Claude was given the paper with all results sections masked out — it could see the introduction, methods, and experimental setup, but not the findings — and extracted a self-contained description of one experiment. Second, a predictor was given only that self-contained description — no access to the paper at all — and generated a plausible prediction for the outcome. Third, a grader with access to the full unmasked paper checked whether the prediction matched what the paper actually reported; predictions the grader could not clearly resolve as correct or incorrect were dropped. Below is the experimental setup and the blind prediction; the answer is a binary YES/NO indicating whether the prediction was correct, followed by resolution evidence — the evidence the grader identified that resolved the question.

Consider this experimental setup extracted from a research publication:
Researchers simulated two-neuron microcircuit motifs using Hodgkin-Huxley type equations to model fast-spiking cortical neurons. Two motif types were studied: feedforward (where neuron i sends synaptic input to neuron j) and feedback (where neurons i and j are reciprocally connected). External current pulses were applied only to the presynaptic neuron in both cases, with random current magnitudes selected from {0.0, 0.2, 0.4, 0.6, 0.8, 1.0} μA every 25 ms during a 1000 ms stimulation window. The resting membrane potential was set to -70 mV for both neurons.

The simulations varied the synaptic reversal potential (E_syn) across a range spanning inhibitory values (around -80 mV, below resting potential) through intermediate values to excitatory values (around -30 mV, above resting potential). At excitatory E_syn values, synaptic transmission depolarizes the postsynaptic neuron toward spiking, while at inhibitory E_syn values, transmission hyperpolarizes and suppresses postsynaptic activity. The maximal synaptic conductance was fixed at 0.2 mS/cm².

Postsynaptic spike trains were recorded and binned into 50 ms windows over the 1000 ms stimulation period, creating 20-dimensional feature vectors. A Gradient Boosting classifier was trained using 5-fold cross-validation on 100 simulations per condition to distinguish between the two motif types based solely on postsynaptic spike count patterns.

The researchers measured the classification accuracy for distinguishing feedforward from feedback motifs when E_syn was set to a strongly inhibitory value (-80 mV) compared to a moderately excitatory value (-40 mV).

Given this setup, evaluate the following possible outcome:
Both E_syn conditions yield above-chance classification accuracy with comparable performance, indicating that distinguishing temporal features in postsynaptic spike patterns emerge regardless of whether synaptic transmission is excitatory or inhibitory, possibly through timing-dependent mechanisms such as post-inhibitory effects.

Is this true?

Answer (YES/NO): NO